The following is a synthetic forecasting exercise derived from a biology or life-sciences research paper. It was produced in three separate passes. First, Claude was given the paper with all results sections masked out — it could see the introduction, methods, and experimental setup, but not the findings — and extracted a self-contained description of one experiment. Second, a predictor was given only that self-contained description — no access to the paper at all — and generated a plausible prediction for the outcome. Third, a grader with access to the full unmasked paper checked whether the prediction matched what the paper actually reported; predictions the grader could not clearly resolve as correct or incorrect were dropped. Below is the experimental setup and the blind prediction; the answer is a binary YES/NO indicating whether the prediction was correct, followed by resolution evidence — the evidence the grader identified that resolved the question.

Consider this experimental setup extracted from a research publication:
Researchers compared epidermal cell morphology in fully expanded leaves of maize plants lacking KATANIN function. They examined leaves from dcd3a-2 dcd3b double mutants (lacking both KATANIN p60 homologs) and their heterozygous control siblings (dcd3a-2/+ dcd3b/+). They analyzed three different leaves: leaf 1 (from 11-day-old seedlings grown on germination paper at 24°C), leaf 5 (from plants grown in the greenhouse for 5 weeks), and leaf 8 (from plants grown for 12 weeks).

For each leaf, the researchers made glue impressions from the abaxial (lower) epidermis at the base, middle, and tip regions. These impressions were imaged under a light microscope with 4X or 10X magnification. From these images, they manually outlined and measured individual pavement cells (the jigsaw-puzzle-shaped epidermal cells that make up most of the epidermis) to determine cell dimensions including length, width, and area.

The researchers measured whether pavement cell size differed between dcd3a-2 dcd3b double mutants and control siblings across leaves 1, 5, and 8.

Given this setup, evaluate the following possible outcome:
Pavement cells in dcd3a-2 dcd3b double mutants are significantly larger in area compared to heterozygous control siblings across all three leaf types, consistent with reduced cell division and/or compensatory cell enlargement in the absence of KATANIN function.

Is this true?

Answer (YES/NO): NO